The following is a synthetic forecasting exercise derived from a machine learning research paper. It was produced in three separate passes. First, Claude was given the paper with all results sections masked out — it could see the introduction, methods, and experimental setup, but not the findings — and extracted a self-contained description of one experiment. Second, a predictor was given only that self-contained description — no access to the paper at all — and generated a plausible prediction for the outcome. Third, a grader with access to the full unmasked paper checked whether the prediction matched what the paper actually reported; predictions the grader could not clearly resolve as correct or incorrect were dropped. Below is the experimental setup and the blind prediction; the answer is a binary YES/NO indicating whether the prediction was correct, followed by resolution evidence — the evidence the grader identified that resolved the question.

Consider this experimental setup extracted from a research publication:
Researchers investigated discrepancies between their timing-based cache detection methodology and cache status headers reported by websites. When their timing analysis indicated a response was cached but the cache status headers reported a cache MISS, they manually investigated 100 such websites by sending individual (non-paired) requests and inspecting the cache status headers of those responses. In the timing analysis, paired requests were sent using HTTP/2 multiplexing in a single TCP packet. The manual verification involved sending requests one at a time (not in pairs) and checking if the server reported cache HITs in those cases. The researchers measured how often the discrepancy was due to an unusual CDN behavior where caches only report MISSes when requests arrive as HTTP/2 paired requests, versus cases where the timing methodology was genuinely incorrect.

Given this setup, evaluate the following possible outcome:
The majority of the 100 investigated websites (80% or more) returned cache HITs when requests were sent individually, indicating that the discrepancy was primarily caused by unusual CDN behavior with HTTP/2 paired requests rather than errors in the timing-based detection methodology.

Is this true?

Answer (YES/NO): YES